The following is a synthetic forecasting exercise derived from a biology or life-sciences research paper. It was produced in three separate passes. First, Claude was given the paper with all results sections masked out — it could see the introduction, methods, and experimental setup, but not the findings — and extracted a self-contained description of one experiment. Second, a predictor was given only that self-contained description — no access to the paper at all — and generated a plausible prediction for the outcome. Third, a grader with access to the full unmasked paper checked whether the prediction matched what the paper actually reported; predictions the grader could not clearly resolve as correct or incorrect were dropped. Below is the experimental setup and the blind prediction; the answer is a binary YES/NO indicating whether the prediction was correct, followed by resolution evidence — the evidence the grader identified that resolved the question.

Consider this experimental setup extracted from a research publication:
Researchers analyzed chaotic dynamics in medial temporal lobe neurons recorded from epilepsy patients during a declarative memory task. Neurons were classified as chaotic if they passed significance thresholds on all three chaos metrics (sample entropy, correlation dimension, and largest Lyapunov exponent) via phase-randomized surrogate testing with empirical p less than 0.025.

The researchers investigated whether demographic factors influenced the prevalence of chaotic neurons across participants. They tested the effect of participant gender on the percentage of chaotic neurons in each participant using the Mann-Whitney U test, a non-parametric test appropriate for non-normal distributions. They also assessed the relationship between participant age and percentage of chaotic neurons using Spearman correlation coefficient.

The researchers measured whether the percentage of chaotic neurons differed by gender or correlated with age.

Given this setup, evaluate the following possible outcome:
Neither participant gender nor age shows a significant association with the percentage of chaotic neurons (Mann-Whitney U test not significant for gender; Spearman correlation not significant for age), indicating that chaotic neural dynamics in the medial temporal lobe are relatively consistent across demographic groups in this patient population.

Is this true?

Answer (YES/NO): NO